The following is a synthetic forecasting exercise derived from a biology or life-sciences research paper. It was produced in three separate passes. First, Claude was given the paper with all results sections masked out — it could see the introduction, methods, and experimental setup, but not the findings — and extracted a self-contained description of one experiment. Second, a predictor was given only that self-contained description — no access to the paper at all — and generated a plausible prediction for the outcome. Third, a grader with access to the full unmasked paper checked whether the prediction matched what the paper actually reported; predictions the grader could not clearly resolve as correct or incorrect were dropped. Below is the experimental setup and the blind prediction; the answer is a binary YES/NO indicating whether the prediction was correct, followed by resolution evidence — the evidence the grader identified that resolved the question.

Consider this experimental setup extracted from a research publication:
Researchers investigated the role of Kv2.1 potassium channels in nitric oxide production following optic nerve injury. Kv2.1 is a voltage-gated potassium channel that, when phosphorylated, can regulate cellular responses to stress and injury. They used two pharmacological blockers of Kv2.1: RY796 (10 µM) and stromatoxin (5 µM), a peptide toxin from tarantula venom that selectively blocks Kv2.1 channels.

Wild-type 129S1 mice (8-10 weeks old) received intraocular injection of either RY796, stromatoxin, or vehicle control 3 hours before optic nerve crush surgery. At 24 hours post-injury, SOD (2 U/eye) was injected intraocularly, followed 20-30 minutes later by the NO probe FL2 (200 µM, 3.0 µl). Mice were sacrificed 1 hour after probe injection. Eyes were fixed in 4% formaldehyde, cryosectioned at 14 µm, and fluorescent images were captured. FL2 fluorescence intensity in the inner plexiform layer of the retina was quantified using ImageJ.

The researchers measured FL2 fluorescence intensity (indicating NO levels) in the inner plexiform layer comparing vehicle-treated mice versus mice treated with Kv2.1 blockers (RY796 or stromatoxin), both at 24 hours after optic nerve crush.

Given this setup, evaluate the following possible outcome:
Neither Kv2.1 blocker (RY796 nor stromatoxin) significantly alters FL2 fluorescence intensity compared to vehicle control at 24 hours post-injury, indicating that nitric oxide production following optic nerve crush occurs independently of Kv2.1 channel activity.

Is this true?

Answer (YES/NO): NO